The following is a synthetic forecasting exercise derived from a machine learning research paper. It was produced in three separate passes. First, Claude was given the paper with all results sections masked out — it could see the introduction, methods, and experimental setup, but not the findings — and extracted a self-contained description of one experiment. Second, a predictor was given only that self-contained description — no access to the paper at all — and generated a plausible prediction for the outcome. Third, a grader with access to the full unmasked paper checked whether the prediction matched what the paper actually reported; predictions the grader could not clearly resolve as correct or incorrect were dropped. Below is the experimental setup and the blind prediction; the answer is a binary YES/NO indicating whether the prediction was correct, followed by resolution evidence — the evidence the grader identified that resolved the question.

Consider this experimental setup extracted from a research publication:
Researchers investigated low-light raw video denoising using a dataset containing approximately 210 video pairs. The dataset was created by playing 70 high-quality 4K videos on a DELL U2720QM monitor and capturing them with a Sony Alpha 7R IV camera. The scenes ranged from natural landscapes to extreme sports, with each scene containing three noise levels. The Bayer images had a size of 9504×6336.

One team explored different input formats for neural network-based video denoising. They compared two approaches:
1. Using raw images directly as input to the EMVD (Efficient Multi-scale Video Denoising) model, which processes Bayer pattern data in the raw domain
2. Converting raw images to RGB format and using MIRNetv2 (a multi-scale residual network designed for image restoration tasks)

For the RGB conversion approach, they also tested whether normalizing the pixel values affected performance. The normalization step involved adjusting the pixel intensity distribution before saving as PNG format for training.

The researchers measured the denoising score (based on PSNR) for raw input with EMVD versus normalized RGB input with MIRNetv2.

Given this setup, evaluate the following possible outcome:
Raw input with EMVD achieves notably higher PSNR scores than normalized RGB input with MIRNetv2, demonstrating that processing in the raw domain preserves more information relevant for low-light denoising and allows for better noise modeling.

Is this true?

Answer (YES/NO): NO